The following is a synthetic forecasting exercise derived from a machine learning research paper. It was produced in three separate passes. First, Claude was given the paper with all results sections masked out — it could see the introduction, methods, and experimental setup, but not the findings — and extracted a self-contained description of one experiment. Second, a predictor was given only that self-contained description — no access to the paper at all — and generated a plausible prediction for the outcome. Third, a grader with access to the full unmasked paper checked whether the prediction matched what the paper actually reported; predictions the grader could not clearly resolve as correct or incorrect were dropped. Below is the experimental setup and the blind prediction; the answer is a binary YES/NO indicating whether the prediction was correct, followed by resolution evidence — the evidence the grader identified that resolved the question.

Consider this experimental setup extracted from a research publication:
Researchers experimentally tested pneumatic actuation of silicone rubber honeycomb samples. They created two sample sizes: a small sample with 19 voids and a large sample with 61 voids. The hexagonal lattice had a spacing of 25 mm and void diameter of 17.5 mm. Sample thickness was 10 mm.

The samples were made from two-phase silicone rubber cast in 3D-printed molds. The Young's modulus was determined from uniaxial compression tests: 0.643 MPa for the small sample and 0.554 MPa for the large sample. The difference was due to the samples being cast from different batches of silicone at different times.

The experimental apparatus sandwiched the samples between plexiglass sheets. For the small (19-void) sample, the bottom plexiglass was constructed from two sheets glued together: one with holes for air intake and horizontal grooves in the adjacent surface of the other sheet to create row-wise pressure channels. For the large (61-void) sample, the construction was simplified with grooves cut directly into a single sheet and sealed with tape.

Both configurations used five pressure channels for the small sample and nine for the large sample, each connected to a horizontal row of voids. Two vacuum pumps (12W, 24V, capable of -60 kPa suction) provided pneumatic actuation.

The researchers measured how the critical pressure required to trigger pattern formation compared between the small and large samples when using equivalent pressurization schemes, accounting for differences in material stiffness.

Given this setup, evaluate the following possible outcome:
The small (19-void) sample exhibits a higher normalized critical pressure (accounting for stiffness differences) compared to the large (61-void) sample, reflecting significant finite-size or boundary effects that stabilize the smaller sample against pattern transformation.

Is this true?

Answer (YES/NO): YES